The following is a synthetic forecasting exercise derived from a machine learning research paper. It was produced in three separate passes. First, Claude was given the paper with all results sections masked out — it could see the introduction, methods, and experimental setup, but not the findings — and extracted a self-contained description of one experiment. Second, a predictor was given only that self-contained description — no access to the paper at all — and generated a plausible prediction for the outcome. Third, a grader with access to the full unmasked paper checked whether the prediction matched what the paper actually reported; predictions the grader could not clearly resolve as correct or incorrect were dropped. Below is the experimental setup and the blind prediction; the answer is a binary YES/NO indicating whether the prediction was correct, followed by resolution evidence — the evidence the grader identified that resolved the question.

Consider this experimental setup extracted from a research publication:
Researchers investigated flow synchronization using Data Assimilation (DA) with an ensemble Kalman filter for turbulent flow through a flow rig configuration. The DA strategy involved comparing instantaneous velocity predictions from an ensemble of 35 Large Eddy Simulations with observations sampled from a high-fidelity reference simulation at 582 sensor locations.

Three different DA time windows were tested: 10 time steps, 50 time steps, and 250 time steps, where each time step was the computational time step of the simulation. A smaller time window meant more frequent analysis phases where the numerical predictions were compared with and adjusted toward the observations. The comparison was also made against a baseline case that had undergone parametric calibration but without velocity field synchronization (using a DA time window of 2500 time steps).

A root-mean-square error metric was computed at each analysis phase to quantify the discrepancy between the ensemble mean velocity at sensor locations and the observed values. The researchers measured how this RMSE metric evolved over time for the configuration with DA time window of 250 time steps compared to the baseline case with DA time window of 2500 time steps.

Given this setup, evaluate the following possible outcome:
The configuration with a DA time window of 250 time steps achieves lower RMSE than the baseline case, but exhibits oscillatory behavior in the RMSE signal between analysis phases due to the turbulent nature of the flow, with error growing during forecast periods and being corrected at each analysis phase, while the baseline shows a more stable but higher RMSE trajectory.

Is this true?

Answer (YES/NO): NO